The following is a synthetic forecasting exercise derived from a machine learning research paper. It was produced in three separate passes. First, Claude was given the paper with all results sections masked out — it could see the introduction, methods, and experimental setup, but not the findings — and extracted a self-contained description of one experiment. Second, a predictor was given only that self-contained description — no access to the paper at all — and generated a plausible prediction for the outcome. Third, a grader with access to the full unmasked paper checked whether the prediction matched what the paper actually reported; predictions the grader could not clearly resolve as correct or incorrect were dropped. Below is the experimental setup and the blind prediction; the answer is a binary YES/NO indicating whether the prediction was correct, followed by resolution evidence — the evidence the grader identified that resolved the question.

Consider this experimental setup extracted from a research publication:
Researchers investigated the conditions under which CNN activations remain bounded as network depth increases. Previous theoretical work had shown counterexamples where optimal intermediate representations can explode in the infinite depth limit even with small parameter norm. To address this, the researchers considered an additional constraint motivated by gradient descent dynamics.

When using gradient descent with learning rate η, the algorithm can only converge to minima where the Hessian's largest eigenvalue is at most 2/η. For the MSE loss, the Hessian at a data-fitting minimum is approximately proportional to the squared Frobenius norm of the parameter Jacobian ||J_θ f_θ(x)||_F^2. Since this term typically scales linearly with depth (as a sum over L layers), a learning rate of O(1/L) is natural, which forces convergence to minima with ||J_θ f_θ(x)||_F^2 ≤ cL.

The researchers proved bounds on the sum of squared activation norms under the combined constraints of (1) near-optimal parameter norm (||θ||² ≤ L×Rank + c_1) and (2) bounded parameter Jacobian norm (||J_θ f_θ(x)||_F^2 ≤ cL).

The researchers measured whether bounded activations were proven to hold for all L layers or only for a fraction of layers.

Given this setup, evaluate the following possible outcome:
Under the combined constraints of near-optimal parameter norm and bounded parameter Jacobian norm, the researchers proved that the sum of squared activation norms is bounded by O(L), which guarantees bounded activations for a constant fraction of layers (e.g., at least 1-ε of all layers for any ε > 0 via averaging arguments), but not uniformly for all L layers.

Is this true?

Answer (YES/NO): YES